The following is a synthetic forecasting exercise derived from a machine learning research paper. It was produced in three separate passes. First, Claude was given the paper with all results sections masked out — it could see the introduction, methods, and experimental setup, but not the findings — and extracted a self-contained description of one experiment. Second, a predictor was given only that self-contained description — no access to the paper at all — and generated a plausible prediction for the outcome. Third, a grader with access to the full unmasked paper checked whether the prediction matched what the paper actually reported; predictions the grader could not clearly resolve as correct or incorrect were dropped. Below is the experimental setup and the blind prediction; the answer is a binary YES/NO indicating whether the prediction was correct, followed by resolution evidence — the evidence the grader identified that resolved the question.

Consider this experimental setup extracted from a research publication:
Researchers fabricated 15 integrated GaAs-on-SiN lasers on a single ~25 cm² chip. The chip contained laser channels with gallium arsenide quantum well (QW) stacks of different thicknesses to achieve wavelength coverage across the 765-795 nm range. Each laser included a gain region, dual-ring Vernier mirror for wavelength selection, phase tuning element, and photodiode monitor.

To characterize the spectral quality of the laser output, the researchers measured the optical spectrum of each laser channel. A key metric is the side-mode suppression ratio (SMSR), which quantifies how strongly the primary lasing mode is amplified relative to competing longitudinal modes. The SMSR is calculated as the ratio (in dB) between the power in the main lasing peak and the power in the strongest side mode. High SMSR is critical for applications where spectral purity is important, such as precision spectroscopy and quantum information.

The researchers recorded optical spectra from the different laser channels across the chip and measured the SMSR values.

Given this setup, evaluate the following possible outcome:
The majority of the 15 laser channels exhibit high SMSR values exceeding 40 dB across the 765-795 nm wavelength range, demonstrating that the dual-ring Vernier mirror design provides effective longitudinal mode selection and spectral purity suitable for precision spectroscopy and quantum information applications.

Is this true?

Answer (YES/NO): NO